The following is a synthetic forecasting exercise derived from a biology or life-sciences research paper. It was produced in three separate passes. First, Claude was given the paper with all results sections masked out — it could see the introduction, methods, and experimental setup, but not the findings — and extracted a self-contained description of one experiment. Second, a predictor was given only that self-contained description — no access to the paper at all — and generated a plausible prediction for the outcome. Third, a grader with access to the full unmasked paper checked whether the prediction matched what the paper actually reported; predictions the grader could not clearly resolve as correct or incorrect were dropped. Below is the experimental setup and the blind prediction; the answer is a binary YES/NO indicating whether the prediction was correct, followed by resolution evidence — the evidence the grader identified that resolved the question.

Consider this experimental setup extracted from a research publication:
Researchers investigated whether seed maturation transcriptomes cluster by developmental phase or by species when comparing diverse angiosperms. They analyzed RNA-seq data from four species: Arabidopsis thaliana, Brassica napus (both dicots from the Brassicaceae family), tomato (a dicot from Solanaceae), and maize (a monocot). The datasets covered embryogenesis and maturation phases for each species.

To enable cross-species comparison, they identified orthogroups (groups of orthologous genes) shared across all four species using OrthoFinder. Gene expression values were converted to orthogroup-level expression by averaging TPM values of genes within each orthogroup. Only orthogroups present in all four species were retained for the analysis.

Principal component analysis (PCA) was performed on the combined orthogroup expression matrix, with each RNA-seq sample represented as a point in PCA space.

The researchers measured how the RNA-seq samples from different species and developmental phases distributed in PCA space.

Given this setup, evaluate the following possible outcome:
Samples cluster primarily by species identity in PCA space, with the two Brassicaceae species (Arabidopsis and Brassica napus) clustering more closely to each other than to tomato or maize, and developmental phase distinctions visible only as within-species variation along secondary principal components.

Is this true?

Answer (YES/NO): NO